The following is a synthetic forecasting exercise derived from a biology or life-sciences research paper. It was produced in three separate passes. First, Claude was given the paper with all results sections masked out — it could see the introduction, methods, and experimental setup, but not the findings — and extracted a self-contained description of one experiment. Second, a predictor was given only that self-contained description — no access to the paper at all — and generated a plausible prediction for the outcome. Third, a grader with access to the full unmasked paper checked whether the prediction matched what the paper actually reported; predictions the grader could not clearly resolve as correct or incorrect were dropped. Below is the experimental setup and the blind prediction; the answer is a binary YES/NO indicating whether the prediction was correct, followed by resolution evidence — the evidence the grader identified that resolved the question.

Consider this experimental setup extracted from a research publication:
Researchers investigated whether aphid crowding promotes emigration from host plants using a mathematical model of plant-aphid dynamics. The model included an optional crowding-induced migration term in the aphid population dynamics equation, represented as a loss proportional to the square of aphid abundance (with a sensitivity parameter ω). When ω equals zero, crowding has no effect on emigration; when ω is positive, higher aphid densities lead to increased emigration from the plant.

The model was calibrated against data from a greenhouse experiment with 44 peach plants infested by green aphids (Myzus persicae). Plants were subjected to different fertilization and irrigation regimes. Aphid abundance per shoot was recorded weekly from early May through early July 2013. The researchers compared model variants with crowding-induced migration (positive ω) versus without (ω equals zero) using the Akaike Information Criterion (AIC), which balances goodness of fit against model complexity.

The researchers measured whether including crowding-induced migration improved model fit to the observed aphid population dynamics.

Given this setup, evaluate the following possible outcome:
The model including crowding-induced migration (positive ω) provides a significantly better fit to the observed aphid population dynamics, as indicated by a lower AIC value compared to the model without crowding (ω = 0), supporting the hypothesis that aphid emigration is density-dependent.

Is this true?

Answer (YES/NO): NO